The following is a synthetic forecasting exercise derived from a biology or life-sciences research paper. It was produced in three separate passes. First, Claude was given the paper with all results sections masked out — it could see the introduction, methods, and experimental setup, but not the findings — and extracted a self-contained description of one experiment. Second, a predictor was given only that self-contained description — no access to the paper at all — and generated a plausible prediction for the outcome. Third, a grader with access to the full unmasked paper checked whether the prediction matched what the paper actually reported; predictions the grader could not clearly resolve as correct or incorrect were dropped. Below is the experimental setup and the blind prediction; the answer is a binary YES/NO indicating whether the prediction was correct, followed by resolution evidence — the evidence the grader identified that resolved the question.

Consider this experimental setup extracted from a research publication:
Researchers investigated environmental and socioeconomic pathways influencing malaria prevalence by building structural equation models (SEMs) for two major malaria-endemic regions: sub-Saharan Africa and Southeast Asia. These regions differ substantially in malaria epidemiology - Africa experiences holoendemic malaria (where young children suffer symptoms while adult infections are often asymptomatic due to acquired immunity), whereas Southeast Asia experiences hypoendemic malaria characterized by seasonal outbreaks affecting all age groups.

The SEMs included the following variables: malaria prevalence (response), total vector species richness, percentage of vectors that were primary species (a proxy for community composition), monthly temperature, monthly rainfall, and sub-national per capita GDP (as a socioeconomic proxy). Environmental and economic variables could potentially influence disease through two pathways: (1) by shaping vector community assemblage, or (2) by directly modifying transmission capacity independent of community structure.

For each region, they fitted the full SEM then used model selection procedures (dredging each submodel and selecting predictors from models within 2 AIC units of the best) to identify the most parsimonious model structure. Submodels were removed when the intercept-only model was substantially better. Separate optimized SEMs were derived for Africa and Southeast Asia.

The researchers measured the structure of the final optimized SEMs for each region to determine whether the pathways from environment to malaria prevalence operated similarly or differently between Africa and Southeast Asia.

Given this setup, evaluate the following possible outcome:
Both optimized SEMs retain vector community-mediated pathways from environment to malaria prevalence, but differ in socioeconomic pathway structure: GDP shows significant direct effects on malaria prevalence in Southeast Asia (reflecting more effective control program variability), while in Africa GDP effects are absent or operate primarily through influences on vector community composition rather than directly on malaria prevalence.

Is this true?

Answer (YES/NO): NO